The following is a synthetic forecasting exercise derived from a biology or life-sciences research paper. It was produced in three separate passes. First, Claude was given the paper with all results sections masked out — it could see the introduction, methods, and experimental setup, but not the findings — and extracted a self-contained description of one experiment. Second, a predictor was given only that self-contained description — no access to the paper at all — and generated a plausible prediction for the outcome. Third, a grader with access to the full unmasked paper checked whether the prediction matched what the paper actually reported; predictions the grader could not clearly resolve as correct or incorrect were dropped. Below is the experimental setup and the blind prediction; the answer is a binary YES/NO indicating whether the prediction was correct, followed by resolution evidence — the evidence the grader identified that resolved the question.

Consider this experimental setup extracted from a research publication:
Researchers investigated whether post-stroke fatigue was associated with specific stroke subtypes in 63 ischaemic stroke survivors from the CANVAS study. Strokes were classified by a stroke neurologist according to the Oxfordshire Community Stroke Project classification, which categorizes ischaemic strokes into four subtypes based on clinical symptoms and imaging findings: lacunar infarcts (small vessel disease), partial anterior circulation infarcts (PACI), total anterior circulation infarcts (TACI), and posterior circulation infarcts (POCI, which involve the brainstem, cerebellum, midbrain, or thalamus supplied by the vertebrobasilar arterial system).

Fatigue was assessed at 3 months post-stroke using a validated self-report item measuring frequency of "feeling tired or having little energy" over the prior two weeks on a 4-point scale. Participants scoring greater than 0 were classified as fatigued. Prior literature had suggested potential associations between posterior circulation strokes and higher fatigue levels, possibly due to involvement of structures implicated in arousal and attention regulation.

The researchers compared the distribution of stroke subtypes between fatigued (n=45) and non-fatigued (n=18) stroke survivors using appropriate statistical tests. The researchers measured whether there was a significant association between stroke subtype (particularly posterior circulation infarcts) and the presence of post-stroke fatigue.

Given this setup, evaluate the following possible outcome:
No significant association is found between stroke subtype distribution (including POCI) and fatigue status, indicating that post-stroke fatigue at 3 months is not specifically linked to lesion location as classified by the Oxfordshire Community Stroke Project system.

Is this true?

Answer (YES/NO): YES